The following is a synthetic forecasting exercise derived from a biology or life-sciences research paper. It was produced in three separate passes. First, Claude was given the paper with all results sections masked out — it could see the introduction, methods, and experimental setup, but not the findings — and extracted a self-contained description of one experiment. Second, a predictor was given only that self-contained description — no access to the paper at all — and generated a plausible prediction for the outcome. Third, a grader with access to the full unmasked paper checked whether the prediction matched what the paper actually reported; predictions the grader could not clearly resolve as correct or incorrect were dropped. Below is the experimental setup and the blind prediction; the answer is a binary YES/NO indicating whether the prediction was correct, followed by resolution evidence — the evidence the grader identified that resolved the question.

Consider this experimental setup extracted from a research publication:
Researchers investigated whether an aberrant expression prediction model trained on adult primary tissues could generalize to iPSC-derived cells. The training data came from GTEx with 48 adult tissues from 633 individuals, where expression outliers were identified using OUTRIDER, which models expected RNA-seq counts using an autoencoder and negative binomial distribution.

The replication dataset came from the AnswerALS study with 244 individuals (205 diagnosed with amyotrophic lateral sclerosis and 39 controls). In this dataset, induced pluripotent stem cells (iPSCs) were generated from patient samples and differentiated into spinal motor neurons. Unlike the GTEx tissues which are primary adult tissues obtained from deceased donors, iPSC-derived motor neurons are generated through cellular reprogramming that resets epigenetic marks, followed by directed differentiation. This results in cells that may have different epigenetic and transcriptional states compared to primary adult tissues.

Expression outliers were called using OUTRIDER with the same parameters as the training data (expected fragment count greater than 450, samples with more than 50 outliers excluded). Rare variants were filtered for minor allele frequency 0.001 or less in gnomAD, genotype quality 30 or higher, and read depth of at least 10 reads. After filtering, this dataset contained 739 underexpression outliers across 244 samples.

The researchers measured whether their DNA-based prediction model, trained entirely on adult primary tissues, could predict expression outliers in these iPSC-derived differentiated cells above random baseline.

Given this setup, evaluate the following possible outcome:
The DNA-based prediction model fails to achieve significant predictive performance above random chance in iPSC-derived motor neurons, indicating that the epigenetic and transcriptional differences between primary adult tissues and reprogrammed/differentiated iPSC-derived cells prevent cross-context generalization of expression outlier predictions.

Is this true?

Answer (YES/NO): NO